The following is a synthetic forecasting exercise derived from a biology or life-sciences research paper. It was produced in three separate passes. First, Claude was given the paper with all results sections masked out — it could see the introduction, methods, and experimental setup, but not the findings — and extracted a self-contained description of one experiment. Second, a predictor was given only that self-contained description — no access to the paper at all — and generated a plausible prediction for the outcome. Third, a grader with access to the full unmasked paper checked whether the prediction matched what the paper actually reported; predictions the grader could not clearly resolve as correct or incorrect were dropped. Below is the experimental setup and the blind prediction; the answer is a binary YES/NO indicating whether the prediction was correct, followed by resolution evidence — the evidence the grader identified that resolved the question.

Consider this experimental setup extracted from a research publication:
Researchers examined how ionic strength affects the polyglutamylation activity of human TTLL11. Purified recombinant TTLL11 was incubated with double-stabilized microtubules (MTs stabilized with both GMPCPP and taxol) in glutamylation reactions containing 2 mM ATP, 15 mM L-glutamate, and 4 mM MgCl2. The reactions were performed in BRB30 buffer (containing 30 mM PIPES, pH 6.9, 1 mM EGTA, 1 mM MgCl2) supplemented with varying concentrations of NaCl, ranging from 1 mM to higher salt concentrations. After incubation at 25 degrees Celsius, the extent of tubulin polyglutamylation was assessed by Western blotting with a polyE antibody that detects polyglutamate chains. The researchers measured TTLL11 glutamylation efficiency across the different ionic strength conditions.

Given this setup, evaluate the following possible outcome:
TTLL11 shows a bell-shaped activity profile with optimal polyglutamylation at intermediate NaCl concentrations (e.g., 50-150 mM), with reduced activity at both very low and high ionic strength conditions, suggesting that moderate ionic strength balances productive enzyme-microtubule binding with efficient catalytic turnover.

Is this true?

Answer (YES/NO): NO